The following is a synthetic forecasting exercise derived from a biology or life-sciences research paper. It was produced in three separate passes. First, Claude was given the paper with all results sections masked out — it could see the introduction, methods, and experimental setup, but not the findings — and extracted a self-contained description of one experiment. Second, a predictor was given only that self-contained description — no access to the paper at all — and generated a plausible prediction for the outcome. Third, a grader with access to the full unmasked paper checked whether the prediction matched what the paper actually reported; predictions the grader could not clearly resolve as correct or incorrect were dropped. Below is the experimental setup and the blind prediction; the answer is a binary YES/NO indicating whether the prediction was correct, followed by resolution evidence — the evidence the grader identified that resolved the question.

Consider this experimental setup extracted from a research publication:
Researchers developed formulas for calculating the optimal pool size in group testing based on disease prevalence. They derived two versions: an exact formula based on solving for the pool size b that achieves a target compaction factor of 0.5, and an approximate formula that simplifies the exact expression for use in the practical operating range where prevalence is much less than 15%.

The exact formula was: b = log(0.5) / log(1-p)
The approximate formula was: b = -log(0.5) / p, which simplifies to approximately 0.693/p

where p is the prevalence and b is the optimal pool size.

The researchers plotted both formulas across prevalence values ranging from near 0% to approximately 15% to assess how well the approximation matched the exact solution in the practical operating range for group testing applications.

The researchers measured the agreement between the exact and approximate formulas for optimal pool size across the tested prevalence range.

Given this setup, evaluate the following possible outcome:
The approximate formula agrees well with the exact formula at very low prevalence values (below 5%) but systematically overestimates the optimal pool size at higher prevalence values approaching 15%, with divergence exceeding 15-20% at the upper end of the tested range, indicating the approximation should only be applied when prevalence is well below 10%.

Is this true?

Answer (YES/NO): NO